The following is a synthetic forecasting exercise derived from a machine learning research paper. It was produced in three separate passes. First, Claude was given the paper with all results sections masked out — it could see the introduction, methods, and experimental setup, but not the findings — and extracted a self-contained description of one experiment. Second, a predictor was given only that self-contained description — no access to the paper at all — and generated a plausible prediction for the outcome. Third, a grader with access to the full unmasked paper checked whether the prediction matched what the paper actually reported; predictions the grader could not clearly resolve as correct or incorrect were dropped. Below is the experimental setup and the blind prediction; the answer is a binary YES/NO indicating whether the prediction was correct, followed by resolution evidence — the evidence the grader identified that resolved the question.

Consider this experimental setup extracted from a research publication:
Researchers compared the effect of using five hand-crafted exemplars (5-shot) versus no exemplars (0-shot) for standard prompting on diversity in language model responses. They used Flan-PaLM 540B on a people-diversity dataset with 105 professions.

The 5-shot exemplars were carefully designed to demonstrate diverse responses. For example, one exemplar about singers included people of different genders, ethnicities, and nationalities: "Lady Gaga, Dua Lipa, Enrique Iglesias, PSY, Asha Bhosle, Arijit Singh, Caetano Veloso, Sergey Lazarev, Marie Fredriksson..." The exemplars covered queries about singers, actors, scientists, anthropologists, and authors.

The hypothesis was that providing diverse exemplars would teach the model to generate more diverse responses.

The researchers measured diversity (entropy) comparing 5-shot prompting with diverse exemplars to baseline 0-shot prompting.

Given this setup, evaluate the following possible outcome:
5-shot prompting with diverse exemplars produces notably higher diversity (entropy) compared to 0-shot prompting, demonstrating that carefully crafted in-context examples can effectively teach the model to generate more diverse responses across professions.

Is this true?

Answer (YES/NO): YES